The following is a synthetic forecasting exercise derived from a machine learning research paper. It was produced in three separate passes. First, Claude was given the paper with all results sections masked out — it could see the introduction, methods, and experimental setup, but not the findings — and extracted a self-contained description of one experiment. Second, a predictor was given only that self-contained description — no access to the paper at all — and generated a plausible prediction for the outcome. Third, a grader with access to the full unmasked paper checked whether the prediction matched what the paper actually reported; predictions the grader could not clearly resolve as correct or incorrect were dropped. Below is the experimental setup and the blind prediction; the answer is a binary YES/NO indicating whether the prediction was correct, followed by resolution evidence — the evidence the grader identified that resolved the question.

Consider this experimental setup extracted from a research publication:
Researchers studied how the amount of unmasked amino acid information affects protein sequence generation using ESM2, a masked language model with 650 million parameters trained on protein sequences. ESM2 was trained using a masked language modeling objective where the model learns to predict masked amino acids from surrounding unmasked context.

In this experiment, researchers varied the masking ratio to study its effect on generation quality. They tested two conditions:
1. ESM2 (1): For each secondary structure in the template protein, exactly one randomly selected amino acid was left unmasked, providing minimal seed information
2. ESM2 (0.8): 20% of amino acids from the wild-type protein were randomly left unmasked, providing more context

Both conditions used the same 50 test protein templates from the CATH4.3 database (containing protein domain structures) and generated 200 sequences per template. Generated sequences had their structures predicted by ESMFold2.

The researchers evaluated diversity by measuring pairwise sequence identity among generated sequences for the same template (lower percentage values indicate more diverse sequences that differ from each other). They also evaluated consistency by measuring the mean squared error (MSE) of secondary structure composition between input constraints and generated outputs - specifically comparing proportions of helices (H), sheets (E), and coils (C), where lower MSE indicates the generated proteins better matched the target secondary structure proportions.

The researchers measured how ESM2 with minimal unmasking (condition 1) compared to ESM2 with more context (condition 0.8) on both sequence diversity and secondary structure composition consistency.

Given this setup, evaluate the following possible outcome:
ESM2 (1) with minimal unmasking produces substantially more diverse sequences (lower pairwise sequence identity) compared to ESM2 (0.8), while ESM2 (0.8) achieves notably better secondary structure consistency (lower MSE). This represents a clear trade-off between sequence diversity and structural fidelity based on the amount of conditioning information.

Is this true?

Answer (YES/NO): NO